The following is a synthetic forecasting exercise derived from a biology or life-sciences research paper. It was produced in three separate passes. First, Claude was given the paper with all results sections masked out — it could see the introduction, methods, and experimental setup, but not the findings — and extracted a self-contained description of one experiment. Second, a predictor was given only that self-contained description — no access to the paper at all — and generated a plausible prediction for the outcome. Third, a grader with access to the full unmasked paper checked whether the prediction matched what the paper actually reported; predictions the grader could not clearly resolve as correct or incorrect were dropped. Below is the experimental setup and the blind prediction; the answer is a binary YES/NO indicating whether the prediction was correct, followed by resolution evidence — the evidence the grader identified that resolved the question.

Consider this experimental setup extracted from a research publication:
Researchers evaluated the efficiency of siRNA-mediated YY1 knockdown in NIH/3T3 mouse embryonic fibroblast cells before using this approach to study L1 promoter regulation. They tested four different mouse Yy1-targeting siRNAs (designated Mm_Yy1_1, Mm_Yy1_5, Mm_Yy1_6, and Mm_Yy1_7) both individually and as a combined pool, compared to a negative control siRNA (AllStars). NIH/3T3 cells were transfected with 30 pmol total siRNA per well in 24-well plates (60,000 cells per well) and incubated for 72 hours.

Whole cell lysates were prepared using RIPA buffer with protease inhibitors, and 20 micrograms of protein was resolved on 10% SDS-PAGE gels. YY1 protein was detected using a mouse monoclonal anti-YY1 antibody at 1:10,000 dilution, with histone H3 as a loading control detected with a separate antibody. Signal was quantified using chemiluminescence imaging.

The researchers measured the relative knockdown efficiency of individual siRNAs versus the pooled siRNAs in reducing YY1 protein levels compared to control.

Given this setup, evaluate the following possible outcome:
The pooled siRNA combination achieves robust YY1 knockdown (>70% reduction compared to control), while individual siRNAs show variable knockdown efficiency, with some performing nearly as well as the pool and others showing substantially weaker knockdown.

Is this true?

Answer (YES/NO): YES